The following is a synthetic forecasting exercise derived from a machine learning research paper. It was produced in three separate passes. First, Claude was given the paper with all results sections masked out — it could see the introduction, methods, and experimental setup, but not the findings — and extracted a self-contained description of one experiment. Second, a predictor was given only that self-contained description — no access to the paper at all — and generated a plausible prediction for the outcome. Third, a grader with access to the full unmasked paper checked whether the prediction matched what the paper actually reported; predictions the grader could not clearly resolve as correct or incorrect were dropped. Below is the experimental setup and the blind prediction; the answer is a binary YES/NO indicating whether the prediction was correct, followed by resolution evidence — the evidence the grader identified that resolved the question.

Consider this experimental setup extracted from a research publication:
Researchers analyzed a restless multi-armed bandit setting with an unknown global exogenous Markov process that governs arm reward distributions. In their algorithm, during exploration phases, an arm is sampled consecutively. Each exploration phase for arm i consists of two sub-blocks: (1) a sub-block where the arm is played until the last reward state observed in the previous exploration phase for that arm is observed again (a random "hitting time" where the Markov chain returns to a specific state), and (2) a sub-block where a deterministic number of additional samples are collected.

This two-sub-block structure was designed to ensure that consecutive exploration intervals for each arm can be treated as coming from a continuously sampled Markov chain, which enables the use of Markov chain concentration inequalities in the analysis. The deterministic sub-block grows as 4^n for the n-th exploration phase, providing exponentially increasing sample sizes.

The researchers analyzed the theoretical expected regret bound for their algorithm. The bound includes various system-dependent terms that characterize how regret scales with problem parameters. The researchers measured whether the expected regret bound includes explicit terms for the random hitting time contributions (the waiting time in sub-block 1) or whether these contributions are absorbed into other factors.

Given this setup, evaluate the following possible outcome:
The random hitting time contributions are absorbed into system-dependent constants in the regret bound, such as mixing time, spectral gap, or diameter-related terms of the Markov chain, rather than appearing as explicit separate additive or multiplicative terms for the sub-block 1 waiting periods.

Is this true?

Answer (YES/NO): NO